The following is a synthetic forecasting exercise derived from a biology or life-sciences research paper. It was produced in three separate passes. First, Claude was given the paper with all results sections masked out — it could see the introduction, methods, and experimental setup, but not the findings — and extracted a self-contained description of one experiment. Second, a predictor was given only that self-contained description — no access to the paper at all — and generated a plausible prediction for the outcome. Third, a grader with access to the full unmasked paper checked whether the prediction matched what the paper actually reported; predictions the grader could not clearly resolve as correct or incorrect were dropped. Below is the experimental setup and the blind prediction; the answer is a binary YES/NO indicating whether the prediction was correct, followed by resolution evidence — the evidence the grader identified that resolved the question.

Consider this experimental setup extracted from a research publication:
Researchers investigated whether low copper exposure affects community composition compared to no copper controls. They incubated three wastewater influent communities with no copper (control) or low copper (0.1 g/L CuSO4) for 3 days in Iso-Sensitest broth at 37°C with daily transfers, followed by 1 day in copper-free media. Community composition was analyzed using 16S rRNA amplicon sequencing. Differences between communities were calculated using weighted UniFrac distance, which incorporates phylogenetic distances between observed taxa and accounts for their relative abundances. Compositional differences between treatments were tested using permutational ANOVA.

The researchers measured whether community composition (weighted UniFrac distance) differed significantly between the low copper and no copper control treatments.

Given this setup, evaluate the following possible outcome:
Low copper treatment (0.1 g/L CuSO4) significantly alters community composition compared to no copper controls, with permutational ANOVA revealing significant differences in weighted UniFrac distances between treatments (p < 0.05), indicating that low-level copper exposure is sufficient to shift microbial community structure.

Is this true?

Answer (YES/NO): YES